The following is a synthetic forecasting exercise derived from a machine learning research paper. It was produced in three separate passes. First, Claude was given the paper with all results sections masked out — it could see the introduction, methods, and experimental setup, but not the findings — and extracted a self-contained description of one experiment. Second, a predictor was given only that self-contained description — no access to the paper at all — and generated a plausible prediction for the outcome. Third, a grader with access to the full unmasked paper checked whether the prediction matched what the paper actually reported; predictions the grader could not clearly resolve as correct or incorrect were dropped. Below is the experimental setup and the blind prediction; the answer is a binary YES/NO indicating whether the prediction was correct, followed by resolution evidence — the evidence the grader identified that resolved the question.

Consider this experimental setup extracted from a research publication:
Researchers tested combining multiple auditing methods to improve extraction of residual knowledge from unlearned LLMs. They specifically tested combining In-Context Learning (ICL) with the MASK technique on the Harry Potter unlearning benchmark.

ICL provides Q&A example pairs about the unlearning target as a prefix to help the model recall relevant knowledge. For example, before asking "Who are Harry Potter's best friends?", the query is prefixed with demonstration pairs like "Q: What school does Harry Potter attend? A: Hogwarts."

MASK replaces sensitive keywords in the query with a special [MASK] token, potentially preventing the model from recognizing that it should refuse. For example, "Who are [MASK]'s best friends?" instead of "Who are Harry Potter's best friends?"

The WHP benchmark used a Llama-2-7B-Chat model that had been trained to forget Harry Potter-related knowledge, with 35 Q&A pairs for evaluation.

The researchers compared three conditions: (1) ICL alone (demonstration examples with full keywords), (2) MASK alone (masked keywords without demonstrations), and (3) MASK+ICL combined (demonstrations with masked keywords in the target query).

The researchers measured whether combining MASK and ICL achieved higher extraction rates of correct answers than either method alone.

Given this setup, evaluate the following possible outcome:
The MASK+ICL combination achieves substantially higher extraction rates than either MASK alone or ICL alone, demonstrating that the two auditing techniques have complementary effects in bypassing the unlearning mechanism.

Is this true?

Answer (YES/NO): NO